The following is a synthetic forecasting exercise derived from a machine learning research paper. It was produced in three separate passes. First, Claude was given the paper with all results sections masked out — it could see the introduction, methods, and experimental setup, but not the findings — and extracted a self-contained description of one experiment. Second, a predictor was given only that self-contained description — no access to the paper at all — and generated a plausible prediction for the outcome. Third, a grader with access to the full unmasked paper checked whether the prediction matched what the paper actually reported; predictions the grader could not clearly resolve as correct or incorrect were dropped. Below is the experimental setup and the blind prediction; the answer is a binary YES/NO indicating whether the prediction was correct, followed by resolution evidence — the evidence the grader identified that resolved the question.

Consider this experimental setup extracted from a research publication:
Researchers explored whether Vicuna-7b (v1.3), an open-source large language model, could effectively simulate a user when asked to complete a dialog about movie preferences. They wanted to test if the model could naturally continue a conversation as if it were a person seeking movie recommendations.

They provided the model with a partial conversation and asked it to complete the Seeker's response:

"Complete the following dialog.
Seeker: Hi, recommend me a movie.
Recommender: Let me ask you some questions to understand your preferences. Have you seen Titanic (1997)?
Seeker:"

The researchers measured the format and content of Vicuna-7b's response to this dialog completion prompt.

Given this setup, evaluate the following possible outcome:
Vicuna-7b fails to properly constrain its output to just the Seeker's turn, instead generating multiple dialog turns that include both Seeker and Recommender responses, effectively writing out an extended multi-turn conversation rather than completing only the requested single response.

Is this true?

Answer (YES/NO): NO